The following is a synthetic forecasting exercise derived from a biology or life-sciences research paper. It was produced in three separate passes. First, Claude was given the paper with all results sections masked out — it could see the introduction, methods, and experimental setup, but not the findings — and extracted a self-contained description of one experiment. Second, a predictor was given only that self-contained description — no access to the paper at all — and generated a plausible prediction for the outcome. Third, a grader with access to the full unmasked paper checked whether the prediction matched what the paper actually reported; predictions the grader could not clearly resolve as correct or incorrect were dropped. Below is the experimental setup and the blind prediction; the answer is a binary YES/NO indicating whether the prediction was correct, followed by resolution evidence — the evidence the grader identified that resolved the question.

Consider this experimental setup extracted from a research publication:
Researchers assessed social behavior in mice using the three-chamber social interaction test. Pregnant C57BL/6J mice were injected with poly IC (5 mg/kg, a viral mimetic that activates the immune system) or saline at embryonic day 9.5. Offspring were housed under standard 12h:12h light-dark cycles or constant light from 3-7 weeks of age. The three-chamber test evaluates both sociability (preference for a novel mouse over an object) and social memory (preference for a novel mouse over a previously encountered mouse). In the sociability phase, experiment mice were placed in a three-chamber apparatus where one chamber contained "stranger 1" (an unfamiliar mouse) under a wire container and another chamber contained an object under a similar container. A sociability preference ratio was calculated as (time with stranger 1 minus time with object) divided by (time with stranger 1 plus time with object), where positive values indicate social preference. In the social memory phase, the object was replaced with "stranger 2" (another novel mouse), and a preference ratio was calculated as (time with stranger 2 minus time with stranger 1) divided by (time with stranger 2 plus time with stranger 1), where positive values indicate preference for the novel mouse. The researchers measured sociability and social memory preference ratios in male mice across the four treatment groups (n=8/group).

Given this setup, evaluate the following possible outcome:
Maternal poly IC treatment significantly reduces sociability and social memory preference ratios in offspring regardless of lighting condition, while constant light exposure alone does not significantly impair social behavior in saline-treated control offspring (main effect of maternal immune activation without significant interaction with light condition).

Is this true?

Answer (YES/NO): NO